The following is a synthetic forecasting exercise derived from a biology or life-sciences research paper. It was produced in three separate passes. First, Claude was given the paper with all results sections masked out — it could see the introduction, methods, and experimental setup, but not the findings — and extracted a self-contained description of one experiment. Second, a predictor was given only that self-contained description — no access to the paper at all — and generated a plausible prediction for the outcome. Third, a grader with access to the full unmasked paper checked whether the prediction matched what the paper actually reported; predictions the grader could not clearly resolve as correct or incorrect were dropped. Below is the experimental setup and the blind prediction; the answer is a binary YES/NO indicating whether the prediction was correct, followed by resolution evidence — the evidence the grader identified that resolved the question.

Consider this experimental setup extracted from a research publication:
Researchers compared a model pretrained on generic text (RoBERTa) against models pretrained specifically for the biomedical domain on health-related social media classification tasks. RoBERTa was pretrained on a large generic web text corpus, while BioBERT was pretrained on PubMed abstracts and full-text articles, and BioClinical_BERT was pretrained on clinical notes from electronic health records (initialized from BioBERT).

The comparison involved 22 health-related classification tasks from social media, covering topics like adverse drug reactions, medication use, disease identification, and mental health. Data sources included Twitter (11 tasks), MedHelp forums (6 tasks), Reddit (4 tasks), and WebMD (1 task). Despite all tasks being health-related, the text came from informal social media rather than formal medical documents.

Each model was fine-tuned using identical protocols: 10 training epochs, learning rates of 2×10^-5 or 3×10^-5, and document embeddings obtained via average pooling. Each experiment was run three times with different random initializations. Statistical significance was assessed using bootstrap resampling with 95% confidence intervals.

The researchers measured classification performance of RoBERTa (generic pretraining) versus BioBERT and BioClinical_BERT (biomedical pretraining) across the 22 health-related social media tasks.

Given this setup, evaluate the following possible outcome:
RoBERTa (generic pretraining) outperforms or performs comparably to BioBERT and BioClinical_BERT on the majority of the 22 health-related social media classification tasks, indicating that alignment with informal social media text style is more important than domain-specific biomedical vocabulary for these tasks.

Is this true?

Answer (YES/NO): YES